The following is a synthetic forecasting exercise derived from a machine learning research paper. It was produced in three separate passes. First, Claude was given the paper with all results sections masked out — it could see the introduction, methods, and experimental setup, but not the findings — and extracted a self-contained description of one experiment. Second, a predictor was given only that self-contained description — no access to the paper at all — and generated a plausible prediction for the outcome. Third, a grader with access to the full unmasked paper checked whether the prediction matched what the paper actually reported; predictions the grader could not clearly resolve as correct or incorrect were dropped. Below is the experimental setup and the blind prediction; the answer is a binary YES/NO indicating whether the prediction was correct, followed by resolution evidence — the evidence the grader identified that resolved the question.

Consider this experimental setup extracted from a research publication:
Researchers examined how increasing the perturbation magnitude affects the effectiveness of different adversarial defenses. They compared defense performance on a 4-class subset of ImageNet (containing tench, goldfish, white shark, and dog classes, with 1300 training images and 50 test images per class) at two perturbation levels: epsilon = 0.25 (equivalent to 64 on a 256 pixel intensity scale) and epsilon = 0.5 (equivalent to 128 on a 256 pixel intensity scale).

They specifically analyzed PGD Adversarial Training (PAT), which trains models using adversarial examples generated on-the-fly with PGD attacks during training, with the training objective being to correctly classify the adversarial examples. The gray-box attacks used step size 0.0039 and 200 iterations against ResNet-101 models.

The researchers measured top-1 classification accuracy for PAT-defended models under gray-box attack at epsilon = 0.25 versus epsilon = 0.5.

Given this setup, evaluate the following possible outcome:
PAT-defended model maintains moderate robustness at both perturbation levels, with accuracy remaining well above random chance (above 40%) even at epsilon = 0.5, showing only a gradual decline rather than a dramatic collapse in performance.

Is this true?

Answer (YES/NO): NO